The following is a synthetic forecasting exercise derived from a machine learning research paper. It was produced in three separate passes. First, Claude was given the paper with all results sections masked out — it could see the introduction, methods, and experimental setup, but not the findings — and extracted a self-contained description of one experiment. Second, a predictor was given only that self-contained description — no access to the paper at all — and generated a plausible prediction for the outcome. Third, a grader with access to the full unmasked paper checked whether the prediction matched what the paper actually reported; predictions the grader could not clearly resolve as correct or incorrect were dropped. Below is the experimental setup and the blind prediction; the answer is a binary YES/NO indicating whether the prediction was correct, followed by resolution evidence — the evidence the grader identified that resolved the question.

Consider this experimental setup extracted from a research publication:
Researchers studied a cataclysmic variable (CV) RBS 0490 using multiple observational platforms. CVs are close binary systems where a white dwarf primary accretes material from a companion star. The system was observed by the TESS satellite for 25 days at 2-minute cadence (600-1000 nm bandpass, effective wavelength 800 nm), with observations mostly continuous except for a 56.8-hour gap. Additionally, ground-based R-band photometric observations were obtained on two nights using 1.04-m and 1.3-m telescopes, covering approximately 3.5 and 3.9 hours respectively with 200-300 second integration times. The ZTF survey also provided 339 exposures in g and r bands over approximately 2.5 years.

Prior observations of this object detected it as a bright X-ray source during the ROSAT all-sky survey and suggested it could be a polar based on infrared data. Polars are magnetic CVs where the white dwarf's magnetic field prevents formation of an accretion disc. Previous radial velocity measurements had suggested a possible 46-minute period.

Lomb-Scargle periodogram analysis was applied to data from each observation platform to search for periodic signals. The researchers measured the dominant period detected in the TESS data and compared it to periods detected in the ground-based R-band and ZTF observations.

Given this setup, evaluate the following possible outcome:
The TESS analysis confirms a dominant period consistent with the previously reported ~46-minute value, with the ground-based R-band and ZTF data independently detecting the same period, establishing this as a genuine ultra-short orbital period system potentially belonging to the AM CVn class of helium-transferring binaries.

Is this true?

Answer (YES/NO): NO